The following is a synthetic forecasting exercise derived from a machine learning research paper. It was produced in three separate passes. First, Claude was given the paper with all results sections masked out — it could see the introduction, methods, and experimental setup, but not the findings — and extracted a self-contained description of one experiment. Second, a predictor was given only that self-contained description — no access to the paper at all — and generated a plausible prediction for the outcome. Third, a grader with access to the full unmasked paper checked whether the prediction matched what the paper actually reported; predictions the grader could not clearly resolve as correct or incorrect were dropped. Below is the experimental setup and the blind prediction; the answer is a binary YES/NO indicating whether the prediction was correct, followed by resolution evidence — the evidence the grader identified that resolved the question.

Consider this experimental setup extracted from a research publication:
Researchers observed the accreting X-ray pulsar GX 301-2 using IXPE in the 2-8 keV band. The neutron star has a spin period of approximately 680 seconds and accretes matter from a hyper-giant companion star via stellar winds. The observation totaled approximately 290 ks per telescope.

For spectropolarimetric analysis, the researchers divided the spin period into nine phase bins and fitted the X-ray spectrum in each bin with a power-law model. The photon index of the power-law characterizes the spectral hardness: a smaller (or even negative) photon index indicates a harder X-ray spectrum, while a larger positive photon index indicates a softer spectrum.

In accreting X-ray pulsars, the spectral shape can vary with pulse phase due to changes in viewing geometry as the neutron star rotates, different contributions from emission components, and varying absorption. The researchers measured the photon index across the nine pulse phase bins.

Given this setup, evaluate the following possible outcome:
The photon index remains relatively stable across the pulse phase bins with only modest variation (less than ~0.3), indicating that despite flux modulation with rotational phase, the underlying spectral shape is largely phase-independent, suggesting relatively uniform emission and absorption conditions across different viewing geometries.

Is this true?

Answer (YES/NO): NO